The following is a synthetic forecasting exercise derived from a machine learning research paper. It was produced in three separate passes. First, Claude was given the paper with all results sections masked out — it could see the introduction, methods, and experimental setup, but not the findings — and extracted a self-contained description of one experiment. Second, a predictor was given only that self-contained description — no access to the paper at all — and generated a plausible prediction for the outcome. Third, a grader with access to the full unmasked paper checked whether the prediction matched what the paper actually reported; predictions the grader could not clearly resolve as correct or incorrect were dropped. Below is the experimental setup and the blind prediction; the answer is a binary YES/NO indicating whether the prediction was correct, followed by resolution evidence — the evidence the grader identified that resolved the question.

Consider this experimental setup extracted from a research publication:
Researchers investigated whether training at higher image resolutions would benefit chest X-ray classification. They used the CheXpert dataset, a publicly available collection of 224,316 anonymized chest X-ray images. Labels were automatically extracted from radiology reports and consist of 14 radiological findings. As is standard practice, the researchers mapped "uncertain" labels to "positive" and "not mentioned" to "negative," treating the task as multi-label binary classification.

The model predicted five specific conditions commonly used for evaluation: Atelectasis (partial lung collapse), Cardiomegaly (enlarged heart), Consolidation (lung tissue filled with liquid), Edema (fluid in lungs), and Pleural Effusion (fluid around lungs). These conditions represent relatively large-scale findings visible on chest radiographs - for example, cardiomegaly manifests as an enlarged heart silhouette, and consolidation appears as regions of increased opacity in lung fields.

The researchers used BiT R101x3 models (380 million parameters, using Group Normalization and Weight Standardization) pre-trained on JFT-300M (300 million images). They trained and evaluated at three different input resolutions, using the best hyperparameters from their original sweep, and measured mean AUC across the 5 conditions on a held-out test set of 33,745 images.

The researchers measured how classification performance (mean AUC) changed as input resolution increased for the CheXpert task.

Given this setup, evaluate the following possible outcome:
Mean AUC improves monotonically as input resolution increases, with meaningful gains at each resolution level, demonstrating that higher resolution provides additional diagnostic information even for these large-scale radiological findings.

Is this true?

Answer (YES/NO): NO